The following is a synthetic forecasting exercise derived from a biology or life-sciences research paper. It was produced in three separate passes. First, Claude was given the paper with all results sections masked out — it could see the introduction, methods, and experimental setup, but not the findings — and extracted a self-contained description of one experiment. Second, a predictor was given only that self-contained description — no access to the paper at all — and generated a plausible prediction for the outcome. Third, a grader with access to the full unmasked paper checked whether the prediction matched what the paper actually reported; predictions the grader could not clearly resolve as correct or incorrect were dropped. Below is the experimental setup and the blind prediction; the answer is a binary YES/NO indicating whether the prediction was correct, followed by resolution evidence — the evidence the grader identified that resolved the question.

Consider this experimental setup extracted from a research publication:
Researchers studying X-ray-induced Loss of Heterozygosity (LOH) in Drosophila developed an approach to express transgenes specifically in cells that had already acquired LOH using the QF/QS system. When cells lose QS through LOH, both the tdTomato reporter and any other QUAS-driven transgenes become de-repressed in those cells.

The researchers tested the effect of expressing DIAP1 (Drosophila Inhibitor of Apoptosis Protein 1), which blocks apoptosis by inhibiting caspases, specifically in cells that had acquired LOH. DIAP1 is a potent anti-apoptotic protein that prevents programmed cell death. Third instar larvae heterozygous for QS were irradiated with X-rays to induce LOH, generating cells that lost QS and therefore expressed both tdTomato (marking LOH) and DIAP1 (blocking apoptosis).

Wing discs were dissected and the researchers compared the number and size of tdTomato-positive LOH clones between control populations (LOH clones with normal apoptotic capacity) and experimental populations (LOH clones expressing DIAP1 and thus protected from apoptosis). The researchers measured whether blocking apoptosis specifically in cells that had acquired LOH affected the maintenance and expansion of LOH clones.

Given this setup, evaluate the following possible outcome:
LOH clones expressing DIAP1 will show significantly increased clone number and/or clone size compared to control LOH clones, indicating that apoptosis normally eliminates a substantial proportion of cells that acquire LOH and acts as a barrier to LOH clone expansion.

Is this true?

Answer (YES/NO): YES